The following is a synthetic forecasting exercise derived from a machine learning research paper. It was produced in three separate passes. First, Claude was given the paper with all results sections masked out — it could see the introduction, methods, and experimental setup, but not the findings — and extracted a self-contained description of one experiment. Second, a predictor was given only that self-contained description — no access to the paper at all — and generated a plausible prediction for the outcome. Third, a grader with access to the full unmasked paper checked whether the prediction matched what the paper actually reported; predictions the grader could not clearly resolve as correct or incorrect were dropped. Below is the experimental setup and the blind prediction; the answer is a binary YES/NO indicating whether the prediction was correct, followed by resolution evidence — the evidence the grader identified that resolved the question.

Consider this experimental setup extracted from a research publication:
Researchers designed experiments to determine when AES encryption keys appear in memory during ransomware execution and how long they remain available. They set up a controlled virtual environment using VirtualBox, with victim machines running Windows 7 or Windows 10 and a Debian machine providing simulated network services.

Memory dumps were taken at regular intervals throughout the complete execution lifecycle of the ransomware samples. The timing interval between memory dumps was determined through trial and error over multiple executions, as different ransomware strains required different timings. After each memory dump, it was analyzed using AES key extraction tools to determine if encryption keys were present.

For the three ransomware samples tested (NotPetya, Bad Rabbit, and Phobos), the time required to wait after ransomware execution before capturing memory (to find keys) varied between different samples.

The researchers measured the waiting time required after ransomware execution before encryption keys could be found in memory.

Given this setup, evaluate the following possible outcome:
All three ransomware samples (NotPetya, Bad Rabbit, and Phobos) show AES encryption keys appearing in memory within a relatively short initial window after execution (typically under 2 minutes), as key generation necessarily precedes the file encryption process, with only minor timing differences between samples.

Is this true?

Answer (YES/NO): YES